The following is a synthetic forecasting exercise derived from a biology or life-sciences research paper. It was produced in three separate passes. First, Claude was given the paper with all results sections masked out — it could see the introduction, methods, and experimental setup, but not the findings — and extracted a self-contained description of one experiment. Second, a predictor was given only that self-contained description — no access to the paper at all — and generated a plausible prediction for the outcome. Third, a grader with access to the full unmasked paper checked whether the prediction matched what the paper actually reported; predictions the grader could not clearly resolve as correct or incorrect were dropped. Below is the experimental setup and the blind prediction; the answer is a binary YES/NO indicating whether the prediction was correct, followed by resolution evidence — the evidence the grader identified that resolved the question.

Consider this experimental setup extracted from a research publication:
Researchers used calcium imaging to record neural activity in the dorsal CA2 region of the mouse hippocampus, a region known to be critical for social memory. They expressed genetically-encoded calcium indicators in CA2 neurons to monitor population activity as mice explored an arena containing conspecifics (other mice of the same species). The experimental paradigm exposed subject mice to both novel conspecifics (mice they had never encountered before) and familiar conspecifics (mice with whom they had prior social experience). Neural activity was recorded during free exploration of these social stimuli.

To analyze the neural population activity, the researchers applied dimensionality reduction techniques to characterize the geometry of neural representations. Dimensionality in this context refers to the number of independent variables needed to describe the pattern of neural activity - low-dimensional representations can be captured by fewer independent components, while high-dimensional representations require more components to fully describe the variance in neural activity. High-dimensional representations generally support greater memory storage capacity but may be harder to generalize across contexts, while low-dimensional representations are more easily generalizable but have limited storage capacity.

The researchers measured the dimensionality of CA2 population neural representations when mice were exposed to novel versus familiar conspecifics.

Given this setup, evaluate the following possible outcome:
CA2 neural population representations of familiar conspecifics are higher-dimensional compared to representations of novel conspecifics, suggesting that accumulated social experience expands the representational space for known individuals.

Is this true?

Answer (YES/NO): YES